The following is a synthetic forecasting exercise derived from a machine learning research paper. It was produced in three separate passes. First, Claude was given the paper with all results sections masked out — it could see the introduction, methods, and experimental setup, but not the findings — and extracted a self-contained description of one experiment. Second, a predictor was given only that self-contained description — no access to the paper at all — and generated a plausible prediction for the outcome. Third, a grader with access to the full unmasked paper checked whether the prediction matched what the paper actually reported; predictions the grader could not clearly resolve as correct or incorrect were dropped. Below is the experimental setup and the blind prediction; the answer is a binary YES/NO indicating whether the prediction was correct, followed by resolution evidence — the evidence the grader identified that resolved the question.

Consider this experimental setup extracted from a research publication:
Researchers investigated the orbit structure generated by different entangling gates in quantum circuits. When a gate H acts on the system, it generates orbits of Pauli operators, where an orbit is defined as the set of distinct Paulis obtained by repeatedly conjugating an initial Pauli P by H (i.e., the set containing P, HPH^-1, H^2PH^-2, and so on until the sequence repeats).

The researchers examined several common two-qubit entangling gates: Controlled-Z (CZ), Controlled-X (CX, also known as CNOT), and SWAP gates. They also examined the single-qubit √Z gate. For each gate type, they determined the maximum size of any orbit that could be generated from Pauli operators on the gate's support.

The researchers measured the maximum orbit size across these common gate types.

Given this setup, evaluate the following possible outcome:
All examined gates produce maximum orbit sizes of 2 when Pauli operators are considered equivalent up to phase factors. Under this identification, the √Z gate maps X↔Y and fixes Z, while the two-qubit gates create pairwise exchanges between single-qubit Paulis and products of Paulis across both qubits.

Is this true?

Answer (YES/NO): YES